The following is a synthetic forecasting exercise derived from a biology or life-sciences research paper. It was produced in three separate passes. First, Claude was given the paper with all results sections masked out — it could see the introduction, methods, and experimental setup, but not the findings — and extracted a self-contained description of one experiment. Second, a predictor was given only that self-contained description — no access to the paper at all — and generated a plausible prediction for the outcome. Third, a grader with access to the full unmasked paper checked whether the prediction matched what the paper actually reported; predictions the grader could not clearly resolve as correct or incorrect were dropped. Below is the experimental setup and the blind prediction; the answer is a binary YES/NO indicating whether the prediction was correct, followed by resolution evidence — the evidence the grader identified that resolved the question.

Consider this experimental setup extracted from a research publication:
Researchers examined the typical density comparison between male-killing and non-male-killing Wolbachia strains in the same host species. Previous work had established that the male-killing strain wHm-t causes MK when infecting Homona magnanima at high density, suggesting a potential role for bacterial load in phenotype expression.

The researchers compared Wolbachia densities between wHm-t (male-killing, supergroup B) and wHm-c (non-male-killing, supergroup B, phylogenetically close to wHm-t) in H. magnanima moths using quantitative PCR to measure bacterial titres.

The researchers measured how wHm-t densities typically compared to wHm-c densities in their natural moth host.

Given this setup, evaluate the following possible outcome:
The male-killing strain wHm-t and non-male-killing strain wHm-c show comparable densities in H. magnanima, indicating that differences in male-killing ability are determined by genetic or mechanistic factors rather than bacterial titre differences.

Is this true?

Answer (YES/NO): NO